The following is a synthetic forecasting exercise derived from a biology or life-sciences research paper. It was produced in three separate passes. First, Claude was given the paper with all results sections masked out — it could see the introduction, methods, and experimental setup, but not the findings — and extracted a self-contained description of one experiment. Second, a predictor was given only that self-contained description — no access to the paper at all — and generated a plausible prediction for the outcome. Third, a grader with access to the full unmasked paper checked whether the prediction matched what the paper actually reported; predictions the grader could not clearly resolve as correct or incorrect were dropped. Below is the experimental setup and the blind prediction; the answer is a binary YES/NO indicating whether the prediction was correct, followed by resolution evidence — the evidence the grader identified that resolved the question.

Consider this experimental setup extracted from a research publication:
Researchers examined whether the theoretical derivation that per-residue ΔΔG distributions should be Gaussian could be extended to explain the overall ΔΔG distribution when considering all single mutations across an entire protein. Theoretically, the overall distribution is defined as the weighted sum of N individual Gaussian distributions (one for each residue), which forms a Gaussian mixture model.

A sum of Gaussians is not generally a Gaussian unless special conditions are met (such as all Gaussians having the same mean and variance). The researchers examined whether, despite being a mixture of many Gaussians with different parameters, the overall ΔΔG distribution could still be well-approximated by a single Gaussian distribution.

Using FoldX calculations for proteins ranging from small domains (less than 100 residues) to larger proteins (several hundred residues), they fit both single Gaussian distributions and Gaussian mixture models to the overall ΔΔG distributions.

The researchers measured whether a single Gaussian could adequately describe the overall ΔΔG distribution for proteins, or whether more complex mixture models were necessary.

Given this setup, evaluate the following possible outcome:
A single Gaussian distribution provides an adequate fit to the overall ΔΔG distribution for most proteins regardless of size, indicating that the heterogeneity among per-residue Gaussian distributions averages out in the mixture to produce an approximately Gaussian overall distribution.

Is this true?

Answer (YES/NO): NO